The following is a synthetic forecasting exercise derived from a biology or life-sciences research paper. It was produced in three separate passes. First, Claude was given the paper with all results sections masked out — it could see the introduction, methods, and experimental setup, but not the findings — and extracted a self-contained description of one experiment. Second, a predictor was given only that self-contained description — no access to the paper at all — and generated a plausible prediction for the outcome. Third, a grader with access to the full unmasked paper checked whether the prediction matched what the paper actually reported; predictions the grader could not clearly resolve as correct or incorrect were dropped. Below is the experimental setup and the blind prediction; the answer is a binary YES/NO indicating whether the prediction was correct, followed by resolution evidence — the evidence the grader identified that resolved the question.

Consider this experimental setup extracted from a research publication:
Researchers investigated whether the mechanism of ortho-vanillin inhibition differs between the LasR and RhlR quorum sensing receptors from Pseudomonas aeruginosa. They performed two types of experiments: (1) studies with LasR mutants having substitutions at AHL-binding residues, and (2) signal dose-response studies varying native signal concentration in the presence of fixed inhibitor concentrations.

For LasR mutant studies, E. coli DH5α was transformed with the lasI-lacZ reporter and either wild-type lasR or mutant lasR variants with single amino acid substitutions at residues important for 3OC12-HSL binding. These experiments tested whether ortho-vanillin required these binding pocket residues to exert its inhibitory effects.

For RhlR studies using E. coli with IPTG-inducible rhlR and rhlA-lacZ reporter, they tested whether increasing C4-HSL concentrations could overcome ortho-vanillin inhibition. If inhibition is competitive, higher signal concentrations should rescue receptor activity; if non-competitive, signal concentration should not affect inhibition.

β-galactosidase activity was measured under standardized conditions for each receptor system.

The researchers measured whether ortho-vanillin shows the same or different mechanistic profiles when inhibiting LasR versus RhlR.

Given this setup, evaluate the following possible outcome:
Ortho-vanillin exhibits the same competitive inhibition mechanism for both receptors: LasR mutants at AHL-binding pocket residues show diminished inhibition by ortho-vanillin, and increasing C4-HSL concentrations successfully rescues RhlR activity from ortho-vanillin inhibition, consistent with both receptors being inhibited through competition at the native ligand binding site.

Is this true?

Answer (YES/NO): NO